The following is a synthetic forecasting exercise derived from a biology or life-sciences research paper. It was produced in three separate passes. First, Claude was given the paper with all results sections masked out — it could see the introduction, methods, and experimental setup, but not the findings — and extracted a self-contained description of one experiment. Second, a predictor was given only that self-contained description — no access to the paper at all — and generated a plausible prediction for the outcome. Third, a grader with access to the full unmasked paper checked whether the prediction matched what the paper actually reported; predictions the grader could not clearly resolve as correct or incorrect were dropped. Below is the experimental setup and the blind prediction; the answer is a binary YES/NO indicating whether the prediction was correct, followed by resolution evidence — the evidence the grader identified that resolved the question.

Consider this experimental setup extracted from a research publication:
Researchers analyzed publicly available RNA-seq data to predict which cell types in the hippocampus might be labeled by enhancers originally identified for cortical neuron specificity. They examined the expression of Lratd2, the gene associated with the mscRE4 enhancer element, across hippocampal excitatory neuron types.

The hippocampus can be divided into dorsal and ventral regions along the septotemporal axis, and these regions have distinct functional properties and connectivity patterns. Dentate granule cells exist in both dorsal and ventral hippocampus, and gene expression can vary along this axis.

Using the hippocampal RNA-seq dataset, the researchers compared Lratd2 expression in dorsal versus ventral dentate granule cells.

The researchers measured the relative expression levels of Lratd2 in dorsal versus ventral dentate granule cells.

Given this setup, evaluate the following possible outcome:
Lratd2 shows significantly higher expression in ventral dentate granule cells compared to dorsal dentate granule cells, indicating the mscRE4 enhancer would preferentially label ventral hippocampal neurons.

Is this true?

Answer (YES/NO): NO